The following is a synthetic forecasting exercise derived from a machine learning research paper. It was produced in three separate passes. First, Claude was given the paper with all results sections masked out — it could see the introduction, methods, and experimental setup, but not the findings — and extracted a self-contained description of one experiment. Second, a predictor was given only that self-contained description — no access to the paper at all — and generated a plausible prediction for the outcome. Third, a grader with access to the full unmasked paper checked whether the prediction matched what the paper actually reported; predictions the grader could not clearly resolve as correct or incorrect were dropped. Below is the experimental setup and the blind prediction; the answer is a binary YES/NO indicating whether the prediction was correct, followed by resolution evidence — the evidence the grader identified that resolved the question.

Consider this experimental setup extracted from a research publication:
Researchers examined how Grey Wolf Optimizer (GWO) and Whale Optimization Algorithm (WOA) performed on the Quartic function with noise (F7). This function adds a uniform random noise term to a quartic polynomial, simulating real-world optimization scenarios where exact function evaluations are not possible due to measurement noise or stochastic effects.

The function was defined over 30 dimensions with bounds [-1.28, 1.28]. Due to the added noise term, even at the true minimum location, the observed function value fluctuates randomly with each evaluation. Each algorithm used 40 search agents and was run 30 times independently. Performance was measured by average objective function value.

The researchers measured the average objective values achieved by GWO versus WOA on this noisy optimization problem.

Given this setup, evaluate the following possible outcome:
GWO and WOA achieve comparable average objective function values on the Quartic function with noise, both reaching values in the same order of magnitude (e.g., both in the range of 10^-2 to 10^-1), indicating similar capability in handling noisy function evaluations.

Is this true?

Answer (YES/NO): NO